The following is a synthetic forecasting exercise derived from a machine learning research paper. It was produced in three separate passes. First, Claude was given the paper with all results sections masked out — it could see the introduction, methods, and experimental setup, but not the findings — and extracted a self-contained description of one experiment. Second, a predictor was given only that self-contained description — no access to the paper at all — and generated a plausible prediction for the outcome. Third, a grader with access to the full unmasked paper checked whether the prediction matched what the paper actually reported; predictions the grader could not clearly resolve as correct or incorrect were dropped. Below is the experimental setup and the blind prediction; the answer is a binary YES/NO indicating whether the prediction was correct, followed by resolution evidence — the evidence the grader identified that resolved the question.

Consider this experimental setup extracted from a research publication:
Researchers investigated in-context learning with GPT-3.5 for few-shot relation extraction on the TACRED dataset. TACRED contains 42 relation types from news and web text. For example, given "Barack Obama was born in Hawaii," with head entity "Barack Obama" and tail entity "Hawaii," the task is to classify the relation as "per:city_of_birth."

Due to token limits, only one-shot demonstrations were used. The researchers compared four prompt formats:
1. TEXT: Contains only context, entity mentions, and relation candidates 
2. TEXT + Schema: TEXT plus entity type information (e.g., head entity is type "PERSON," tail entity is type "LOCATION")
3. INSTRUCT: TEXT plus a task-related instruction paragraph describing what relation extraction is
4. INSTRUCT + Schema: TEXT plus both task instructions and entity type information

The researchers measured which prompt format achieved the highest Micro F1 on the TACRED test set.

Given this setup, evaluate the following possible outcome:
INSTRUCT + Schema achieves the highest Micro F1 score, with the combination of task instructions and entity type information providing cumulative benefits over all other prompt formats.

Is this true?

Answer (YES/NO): YES